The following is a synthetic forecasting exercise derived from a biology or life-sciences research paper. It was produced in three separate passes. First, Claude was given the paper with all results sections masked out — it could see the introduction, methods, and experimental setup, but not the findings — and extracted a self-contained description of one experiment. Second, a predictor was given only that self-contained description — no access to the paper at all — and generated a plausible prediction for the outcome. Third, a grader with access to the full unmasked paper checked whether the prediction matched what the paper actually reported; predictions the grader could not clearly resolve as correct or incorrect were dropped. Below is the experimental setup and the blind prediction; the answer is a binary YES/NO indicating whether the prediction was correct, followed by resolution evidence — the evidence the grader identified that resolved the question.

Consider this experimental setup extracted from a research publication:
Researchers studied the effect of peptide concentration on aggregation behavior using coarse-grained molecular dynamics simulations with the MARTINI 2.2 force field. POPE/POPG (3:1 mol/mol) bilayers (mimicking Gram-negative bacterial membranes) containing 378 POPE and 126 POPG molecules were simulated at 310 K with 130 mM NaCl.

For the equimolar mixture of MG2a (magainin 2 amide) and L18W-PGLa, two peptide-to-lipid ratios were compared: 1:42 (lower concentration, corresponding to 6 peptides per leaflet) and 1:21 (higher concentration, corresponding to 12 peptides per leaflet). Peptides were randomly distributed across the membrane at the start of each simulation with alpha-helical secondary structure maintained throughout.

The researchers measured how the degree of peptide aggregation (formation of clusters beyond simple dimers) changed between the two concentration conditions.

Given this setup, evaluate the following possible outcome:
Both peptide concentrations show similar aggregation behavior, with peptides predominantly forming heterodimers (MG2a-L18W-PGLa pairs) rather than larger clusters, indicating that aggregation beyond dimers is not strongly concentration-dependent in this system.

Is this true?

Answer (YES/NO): NO